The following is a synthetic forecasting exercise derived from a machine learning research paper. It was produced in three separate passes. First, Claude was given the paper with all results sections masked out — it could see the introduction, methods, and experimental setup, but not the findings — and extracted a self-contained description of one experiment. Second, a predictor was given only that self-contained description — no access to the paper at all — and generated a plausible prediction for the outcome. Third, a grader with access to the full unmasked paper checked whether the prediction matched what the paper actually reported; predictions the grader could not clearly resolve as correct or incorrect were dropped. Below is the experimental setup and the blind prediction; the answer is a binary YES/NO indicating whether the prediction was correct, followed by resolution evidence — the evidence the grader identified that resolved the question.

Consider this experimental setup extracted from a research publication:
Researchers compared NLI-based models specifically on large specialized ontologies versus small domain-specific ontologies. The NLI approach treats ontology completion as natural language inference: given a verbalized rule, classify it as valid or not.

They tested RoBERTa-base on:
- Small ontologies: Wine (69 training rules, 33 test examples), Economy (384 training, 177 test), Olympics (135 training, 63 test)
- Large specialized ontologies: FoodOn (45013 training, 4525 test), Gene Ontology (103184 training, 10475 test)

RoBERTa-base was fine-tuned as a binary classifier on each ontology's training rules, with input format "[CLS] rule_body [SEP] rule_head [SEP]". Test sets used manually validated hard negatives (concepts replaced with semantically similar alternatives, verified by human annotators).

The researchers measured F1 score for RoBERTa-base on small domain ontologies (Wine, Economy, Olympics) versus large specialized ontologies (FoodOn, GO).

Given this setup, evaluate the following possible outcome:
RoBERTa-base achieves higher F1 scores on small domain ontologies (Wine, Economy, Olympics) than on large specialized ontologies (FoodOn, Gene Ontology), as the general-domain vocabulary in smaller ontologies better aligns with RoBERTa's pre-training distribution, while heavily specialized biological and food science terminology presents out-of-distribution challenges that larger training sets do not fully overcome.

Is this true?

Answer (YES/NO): NO